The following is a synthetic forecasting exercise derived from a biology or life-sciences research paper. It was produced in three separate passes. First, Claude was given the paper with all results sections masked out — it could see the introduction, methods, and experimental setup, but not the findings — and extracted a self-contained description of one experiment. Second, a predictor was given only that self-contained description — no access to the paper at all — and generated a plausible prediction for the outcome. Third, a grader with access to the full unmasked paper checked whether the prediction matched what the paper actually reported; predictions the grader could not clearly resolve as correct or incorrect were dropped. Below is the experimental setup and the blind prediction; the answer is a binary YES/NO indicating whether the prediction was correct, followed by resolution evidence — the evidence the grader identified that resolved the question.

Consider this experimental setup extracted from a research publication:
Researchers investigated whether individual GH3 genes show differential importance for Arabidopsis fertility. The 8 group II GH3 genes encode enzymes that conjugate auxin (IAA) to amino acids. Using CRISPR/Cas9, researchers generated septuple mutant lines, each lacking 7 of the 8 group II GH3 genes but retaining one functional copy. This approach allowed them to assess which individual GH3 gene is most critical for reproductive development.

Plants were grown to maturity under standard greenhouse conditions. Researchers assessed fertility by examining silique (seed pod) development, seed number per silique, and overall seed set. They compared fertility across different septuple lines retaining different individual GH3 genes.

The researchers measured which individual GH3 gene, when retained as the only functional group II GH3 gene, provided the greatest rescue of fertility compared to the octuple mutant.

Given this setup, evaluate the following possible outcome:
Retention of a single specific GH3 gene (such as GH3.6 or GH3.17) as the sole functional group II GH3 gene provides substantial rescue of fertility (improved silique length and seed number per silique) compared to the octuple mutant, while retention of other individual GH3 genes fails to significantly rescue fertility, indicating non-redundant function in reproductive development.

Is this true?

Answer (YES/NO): NO